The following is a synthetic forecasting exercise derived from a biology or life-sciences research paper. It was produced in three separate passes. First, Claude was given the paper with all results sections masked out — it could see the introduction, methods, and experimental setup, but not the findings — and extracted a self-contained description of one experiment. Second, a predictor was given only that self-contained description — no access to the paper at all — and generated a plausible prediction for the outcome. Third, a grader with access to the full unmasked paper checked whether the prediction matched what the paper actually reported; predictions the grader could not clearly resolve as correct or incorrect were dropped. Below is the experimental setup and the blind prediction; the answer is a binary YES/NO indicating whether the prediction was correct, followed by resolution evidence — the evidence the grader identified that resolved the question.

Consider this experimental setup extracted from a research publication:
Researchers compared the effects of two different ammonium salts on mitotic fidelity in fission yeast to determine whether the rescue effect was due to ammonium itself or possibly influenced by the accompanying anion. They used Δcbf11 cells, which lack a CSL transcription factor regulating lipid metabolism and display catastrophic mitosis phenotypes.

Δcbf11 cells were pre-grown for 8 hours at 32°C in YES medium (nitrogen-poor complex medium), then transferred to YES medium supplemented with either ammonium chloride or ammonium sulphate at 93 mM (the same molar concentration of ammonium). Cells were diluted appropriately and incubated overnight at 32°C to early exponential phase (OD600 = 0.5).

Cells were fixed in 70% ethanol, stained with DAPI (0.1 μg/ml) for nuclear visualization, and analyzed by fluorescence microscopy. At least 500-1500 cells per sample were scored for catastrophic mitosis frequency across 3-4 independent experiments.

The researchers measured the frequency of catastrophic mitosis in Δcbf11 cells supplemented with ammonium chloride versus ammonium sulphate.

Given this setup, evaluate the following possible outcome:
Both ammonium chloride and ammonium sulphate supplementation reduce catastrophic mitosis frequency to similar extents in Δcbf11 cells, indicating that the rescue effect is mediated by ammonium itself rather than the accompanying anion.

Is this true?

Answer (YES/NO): YES